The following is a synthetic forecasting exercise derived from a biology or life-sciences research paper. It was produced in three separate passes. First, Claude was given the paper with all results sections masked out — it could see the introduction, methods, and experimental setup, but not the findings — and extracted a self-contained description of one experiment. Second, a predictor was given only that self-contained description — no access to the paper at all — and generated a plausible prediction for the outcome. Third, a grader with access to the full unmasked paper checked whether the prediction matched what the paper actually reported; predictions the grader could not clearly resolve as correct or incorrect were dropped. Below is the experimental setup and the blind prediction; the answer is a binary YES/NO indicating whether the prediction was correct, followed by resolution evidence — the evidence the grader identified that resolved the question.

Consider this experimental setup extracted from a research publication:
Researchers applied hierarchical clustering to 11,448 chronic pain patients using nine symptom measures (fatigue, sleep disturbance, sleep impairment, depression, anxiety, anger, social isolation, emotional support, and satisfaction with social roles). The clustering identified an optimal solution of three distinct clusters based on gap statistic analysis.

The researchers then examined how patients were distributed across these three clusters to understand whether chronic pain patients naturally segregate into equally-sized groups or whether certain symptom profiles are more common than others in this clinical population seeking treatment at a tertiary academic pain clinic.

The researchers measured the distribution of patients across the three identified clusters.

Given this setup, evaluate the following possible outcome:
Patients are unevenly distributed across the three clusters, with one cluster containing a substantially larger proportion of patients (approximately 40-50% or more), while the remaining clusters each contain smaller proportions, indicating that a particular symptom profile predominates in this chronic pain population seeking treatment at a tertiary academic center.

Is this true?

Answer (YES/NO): YES